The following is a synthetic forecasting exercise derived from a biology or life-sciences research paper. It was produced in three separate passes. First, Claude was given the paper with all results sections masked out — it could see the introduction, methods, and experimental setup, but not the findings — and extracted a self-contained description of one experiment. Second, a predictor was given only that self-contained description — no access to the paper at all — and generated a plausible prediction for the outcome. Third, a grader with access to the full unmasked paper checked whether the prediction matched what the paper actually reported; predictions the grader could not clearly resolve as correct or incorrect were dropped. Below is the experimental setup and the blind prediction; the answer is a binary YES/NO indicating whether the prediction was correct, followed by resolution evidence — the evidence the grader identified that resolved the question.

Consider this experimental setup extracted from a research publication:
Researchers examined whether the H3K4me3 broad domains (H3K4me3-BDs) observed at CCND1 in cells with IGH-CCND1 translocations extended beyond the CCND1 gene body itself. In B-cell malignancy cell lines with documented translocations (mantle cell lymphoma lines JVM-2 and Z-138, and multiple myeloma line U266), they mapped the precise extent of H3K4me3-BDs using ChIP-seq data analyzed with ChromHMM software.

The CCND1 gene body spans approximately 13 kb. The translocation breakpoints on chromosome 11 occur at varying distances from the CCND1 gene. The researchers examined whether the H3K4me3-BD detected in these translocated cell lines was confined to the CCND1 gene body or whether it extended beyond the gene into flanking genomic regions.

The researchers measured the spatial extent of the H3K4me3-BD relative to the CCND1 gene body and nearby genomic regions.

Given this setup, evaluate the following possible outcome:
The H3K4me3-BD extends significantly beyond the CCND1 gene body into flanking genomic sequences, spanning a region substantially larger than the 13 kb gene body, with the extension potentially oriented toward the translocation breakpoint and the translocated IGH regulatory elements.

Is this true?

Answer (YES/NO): YES